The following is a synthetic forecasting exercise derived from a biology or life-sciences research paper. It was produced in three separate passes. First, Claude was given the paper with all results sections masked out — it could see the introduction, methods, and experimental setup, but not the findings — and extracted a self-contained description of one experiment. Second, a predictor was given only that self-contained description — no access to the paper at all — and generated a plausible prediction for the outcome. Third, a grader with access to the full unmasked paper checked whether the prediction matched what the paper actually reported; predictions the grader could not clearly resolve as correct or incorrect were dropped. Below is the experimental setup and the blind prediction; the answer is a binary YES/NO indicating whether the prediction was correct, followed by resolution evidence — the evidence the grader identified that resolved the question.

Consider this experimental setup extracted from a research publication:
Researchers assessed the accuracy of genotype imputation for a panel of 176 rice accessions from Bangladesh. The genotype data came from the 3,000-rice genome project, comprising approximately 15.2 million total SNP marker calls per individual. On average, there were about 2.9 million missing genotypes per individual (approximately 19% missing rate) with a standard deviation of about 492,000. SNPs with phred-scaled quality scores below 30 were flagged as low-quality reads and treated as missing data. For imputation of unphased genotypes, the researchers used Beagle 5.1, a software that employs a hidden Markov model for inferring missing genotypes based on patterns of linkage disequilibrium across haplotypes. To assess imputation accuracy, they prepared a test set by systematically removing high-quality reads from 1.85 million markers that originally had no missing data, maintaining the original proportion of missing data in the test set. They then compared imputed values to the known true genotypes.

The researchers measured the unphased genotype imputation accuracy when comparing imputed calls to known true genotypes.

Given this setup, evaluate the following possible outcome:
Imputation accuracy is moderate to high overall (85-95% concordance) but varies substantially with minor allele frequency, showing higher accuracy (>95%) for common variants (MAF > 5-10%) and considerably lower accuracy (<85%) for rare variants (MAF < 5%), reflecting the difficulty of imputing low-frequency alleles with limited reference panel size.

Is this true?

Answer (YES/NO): NO